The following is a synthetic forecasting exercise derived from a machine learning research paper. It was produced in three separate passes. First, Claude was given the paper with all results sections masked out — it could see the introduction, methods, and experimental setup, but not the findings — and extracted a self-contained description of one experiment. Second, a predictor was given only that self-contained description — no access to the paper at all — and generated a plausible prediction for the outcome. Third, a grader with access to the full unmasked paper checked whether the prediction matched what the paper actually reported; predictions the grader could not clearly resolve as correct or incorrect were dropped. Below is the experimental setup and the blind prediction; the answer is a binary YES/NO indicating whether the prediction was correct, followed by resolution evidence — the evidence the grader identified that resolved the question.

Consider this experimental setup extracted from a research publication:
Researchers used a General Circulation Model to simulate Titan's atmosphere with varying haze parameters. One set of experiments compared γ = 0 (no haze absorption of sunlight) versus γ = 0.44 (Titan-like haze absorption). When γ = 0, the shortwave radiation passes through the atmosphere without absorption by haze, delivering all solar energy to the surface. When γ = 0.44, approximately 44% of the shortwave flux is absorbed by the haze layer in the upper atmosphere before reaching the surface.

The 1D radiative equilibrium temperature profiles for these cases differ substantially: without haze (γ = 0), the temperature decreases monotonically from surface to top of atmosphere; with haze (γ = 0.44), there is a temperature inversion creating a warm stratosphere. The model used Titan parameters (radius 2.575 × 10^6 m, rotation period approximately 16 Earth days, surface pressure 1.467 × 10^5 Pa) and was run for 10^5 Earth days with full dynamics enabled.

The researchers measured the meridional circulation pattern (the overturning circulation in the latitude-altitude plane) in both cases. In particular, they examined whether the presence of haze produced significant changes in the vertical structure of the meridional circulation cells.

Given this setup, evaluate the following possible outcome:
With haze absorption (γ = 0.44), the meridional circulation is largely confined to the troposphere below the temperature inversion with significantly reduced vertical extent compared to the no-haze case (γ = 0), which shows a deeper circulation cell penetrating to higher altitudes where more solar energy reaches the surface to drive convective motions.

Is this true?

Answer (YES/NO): NO